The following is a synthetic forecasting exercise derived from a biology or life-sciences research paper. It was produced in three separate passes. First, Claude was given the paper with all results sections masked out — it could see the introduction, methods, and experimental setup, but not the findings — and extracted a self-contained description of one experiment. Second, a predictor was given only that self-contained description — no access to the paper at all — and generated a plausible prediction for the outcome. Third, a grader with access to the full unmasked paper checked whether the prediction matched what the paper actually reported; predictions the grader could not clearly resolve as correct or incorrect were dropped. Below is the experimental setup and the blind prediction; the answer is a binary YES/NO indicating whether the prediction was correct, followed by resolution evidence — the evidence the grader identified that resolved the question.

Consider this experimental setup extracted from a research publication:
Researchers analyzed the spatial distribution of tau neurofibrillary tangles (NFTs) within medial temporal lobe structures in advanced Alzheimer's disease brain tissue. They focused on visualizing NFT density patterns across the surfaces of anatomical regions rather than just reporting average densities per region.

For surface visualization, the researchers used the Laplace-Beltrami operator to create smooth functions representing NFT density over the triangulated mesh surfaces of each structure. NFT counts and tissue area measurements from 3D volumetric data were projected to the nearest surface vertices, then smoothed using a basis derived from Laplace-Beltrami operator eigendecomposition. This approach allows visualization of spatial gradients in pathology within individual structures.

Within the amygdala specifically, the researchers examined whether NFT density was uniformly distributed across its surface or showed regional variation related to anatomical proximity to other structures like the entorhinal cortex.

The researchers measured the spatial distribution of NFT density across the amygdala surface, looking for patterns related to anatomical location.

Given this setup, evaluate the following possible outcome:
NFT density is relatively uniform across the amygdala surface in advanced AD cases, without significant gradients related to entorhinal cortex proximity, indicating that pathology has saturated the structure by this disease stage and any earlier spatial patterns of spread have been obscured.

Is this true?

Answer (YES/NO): NO